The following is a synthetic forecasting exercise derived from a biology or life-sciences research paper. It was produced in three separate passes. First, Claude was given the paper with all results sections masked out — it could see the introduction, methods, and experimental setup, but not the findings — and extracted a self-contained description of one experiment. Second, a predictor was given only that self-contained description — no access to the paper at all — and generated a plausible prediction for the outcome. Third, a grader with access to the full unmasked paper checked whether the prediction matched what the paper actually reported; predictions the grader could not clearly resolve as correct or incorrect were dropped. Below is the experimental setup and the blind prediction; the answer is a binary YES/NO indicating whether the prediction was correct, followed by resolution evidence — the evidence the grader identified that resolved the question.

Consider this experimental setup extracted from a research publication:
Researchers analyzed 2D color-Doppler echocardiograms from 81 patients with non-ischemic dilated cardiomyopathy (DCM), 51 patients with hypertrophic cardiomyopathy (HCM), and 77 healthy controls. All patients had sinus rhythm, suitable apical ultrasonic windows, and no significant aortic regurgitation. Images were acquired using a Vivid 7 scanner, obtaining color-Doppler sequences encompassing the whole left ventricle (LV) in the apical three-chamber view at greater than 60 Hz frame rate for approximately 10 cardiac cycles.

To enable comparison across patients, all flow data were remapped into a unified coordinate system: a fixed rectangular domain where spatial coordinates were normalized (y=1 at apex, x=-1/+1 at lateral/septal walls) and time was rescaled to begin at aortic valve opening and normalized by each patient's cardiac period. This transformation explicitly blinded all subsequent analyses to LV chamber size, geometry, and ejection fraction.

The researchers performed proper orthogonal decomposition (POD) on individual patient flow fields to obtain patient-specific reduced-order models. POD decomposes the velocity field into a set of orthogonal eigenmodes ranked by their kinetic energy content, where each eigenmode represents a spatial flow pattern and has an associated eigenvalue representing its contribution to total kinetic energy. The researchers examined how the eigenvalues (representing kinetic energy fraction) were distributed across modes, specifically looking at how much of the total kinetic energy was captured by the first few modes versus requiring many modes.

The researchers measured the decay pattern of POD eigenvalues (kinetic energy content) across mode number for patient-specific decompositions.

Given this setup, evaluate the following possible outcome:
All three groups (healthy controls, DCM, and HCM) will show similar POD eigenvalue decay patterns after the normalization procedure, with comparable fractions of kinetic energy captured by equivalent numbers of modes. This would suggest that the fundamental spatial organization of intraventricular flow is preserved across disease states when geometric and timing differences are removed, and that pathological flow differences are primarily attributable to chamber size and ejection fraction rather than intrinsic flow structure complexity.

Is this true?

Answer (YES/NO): NO